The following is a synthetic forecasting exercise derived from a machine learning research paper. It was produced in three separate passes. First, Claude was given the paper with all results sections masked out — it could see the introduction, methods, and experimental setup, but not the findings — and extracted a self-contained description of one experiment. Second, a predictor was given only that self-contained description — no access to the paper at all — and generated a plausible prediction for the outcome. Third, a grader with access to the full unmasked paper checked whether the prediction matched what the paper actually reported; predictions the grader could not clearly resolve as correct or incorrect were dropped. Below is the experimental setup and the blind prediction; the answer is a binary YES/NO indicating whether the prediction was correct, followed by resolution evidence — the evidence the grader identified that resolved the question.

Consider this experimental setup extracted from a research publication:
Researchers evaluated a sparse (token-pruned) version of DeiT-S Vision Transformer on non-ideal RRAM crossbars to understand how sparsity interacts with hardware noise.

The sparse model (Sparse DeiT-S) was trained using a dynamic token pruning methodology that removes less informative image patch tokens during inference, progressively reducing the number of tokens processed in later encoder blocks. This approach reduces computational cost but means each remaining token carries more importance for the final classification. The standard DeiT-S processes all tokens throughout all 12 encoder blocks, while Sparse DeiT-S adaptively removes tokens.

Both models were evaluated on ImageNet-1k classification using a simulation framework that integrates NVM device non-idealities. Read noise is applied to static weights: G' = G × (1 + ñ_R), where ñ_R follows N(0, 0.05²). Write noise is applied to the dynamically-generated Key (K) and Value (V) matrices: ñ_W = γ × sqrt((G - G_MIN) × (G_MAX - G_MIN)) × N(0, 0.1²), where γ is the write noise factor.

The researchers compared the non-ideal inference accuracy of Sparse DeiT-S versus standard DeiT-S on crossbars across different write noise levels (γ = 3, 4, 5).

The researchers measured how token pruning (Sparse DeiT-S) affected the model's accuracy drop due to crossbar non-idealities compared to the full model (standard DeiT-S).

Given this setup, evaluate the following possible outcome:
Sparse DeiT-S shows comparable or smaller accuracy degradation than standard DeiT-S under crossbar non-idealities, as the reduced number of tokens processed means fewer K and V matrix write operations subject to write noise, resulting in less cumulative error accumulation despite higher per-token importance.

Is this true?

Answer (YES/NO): NO